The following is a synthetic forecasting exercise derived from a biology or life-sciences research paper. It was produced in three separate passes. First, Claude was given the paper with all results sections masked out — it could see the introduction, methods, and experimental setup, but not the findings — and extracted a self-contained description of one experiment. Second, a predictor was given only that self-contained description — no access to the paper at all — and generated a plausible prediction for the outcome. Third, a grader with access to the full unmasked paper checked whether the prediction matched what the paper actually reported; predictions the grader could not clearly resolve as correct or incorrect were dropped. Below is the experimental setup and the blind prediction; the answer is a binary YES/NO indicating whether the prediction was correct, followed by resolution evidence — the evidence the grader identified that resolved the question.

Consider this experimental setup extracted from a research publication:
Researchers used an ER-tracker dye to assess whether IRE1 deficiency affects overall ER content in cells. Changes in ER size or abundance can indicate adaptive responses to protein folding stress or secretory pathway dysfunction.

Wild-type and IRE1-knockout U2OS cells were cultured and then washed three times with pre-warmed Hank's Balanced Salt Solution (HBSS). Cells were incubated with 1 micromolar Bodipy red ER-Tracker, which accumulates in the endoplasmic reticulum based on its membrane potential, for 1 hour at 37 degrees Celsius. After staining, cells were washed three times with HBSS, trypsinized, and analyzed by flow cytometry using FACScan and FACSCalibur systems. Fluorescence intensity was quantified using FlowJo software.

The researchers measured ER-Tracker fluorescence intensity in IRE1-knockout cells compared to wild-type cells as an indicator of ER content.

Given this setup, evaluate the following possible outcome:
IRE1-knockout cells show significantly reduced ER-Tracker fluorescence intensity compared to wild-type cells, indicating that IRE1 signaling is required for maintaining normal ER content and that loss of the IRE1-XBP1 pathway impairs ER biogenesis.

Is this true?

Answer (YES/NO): YES